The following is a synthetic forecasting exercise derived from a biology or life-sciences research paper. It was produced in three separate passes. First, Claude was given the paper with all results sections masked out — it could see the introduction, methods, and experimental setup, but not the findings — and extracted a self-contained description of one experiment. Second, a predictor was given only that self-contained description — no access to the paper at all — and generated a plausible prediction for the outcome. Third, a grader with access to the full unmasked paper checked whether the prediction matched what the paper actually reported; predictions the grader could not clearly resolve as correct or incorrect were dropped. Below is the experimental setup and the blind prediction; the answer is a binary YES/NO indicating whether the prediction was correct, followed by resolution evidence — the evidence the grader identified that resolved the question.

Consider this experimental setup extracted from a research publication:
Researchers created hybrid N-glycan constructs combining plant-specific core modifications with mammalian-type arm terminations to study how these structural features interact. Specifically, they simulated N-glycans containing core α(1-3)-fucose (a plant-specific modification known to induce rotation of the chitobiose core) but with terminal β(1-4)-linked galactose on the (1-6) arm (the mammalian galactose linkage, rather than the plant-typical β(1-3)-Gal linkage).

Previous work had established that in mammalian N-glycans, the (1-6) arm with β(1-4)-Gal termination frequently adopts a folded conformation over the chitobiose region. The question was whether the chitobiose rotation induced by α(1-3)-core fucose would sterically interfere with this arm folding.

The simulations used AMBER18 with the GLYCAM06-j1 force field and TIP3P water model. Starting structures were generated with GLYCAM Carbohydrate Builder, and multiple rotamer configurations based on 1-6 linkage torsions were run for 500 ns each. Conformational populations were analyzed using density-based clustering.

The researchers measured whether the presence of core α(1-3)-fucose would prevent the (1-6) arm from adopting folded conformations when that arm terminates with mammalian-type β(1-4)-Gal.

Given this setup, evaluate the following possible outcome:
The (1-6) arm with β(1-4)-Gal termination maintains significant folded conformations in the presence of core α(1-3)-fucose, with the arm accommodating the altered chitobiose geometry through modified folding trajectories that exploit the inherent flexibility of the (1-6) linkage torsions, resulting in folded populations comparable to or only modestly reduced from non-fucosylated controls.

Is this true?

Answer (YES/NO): NO